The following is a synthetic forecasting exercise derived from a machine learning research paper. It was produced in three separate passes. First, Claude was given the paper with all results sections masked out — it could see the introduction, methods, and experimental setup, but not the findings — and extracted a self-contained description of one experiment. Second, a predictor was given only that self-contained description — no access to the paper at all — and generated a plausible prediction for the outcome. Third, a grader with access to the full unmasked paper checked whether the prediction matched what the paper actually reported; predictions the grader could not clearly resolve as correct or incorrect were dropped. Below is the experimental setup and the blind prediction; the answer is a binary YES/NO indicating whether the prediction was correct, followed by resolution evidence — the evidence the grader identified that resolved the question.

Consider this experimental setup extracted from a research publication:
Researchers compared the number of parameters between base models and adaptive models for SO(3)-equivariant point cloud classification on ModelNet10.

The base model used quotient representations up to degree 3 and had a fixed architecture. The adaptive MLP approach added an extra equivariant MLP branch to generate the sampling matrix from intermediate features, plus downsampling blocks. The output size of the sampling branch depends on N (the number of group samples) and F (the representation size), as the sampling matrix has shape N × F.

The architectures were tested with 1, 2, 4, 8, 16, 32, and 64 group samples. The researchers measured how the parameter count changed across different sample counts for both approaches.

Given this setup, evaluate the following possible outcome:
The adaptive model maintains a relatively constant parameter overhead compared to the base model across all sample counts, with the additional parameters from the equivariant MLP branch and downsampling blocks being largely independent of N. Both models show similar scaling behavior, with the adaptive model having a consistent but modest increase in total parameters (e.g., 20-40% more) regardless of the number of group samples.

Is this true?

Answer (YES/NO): NO